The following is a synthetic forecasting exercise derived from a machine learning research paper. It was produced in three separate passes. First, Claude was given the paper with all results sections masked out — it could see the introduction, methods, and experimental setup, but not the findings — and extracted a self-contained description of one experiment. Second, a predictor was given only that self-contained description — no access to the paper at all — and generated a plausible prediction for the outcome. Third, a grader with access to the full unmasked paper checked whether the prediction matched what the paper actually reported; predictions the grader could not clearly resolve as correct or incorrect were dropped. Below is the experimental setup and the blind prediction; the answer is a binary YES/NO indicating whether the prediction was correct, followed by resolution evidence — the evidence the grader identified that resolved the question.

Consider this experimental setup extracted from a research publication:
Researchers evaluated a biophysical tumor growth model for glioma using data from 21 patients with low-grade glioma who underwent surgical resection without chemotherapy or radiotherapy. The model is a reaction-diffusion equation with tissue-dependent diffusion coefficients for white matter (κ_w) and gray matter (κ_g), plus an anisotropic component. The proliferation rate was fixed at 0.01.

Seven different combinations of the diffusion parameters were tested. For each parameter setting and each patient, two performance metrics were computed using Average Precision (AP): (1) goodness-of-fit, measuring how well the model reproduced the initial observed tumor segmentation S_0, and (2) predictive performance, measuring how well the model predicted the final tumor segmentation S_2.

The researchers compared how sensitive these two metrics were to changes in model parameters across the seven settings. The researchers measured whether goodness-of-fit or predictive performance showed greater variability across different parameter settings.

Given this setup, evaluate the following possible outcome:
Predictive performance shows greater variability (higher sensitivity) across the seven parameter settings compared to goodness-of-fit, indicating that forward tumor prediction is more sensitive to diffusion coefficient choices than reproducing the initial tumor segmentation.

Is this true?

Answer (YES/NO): NO